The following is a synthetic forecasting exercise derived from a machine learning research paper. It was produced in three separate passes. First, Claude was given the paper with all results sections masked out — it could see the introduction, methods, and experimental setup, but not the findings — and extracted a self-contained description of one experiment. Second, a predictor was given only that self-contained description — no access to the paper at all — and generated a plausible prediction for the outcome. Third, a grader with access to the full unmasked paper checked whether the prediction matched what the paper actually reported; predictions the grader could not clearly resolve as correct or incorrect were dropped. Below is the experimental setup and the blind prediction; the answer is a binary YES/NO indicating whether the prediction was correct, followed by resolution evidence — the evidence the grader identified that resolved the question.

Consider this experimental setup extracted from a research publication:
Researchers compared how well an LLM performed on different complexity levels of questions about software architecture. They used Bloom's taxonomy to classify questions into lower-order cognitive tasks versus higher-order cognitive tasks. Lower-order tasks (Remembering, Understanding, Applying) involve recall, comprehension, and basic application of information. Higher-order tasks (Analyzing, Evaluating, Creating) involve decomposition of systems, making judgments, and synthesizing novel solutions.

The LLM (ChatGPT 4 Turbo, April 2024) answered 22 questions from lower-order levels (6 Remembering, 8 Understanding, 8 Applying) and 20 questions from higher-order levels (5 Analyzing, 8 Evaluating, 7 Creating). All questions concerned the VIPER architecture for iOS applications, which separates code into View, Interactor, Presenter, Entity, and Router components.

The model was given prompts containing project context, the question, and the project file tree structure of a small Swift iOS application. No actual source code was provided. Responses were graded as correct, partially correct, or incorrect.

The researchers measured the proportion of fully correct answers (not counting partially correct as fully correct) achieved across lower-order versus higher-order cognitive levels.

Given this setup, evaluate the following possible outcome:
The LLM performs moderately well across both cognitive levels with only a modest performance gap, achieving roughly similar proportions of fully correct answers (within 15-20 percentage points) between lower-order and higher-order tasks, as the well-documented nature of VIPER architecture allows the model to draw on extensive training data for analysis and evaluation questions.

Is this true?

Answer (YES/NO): NO